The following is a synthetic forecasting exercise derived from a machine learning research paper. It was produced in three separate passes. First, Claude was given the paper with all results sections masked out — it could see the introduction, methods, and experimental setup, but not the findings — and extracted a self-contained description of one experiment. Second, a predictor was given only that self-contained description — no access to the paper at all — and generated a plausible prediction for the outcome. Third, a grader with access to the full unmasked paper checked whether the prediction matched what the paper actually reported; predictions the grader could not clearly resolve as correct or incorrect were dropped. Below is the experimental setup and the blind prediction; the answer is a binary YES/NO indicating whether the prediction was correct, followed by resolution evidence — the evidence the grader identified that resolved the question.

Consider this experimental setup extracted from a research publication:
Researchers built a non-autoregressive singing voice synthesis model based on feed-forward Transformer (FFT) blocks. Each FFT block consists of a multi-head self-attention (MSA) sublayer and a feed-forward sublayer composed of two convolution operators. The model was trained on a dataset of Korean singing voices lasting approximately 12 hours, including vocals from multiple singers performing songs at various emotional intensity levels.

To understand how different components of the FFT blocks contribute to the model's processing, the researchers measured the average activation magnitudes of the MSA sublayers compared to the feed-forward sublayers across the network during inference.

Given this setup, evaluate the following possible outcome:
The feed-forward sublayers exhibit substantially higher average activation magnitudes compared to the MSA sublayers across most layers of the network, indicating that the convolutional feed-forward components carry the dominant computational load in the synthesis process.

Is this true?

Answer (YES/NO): YES